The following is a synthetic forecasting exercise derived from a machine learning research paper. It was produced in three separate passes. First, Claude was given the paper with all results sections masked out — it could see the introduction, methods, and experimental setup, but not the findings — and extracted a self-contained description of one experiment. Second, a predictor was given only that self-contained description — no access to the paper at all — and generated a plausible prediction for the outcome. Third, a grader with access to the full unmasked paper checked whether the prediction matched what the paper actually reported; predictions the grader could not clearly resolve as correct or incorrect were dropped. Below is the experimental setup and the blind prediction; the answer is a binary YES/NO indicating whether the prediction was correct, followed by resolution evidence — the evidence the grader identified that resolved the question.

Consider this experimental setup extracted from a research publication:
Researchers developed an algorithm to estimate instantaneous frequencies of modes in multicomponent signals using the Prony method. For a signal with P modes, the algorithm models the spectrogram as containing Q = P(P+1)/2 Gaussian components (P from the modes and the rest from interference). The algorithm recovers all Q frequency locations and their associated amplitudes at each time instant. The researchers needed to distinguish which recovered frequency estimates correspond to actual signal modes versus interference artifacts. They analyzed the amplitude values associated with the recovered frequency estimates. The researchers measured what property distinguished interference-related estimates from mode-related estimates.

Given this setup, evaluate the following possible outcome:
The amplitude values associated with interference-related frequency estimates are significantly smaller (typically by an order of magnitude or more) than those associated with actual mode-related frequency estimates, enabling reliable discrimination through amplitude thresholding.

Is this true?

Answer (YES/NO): NO